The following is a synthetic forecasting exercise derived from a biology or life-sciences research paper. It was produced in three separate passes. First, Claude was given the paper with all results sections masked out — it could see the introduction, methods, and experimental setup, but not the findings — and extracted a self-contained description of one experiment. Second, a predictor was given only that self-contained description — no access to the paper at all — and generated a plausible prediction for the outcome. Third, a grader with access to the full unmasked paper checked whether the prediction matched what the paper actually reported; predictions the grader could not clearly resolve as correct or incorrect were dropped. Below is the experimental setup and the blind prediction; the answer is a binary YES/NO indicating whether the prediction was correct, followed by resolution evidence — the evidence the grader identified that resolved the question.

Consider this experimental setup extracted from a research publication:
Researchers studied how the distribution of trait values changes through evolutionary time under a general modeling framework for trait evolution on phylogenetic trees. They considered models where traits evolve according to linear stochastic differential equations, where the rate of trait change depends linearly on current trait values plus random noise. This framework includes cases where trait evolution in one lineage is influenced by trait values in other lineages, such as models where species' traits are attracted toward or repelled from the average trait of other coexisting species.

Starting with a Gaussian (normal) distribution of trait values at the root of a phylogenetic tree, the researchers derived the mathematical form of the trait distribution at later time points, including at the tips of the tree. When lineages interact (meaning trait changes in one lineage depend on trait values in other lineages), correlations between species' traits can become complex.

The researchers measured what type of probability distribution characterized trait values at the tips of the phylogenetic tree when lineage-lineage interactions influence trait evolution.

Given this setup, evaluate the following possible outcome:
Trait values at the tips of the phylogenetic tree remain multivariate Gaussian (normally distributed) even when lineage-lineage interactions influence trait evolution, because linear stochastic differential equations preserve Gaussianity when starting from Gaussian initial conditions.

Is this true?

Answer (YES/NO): YES